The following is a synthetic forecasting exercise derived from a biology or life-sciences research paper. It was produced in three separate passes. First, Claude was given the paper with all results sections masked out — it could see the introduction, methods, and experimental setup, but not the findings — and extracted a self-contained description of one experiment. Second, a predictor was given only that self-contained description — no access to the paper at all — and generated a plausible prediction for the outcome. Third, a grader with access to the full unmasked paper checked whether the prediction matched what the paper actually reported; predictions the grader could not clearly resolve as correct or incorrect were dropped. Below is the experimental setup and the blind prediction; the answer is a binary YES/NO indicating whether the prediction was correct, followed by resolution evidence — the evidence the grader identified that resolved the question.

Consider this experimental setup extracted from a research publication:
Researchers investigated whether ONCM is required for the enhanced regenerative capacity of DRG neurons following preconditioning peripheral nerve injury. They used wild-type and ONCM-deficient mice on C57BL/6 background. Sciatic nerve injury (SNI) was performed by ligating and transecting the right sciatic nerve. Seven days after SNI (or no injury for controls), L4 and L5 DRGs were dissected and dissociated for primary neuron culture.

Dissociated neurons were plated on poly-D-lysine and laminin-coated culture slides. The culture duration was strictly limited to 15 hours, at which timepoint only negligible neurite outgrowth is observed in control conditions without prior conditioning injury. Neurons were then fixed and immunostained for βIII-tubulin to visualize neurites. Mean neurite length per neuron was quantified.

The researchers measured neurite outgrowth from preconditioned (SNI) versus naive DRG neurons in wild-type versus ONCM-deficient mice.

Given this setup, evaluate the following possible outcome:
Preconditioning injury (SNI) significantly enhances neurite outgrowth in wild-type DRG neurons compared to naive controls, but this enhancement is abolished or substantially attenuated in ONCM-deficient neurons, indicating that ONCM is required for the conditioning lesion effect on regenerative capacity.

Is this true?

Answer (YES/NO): YES